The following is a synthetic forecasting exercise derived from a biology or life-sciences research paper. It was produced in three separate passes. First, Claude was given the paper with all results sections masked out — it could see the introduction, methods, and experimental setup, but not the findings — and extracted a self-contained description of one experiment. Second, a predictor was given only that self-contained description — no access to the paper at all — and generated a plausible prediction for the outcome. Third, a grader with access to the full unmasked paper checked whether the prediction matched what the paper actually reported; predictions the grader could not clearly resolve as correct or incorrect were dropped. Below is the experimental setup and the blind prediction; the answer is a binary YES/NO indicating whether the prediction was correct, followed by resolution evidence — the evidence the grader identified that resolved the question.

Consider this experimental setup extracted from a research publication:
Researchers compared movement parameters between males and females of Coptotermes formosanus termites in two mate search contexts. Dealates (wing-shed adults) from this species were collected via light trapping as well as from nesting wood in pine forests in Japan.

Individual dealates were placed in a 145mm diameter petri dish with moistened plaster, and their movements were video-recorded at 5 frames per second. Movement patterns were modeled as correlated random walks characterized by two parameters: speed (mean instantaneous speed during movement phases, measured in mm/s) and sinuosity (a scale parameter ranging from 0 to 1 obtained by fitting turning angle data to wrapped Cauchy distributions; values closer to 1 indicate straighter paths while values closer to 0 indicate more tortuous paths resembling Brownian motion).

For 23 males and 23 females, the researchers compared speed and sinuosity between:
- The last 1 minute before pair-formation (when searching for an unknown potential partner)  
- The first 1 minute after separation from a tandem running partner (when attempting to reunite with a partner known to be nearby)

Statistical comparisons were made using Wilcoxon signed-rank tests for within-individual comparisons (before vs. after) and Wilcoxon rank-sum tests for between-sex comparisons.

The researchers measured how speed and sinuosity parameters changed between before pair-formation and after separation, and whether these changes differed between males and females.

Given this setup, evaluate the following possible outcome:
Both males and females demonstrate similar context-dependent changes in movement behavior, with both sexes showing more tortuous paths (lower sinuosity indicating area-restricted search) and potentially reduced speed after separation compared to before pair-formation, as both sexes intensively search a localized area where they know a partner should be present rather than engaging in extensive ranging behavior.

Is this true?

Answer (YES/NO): NO